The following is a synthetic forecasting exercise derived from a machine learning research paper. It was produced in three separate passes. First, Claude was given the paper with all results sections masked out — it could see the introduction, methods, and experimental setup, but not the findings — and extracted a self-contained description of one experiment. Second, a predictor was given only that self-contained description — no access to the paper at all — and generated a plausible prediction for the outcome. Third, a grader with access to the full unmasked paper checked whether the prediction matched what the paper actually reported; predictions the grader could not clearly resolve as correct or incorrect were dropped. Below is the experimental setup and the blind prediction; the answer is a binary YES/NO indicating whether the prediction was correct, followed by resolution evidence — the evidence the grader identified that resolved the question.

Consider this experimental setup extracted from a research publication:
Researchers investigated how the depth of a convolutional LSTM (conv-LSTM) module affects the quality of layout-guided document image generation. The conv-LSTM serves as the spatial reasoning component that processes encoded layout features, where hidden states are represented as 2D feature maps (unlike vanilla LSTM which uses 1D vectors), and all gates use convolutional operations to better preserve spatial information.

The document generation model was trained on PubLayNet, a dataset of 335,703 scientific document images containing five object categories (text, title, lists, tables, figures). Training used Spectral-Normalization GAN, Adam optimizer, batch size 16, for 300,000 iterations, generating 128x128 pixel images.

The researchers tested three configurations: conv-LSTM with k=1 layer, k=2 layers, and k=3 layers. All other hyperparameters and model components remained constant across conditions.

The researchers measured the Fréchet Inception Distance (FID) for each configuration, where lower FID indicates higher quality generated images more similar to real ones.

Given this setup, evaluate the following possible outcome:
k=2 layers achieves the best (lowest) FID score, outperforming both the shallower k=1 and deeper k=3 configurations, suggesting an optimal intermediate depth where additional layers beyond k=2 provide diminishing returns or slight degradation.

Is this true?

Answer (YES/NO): NO